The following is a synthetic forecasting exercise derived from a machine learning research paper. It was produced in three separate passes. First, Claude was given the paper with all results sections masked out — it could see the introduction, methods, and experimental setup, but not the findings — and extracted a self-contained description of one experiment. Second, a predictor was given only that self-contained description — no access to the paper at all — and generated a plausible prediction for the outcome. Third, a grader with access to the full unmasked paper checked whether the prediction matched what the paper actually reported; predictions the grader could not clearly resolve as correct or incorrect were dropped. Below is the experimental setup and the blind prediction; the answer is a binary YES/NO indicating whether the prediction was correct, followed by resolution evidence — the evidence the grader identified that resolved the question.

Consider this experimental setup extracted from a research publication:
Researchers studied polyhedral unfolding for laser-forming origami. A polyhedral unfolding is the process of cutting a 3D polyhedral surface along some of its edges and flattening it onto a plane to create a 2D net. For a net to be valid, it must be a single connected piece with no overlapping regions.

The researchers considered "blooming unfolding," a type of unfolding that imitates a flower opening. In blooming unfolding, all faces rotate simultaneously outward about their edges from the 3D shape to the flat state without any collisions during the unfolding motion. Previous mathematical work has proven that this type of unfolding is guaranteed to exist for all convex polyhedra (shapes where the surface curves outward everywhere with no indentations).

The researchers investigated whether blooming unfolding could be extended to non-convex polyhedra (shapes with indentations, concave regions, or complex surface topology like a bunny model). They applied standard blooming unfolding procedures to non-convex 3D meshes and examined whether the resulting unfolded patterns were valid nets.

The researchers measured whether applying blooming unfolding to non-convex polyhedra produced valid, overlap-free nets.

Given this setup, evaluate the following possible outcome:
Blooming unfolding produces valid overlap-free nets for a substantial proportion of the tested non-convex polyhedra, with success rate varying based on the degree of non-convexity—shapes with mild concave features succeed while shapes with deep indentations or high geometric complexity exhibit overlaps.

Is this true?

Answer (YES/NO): NO